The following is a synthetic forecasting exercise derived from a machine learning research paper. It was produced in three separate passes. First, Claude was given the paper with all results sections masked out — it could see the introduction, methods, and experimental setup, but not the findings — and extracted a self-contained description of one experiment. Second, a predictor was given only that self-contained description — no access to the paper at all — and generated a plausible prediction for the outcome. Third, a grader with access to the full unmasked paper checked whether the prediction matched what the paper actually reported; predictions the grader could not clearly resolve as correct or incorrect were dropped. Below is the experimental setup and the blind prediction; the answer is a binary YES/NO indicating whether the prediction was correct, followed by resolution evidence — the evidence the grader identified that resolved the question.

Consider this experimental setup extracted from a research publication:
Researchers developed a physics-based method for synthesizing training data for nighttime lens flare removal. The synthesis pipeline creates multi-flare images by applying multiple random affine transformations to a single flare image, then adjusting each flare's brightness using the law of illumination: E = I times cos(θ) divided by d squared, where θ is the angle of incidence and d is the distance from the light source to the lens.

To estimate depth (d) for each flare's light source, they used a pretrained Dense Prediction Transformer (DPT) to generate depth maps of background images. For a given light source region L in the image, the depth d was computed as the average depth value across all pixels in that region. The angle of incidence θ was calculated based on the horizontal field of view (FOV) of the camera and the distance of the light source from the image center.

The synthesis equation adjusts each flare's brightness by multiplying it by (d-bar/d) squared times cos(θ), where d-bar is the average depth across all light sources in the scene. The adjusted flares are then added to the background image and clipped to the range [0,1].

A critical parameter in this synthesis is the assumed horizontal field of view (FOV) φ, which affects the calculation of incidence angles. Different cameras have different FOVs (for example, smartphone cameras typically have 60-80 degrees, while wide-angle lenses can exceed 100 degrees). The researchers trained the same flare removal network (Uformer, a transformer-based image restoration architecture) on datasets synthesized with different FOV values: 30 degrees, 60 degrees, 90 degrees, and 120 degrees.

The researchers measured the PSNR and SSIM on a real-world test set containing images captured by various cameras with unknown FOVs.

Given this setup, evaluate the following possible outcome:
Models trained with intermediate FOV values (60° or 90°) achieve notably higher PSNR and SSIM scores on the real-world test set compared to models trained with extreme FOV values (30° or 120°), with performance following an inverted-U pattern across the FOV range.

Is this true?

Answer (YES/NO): NO